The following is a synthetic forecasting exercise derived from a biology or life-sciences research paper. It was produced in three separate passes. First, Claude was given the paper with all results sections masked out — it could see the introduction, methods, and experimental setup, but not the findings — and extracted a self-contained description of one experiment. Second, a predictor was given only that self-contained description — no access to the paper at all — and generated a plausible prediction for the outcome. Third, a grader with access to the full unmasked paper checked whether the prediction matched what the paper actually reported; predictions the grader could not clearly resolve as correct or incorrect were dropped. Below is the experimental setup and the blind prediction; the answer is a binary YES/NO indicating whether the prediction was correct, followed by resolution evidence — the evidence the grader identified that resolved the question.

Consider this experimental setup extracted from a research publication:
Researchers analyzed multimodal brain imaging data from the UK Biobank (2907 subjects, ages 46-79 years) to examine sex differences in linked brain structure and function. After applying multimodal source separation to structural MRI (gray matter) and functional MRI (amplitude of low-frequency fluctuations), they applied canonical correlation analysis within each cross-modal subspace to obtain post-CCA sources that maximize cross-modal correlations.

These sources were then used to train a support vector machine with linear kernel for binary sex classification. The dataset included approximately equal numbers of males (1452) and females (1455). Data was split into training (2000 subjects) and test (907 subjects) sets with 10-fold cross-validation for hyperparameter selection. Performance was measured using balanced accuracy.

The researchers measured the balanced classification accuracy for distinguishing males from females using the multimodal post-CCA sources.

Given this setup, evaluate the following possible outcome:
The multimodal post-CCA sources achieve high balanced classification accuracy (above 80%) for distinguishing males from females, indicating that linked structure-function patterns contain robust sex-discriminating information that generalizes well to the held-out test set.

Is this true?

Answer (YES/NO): NO